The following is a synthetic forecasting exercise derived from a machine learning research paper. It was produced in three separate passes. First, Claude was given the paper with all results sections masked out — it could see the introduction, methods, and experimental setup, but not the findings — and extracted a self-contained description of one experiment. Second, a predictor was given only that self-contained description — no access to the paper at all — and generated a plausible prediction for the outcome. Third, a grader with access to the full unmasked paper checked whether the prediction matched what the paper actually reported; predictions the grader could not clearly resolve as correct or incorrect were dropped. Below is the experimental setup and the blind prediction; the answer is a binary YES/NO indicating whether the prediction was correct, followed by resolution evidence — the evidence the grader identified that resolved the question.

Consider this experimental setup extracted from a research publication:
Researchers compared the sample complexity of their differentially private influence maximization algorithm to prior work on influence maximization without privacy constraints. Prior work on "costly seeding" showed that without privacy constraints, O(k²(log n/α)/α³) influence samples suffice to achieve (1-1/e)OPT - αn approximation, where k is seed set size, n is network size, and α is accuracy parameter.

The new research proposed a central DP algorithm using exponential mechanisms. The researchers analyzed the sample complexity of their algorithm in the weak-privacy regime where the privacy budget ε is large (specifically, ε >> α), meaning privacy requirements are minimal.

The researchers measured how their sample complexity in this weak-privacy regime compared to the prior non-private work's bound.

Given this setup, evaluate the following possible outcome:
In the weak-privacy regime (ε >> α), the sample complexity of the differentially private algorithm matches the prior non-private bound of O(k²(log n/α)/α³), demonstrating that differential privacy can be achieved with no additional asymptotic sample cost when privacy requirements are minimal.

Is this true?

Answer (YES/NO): NO